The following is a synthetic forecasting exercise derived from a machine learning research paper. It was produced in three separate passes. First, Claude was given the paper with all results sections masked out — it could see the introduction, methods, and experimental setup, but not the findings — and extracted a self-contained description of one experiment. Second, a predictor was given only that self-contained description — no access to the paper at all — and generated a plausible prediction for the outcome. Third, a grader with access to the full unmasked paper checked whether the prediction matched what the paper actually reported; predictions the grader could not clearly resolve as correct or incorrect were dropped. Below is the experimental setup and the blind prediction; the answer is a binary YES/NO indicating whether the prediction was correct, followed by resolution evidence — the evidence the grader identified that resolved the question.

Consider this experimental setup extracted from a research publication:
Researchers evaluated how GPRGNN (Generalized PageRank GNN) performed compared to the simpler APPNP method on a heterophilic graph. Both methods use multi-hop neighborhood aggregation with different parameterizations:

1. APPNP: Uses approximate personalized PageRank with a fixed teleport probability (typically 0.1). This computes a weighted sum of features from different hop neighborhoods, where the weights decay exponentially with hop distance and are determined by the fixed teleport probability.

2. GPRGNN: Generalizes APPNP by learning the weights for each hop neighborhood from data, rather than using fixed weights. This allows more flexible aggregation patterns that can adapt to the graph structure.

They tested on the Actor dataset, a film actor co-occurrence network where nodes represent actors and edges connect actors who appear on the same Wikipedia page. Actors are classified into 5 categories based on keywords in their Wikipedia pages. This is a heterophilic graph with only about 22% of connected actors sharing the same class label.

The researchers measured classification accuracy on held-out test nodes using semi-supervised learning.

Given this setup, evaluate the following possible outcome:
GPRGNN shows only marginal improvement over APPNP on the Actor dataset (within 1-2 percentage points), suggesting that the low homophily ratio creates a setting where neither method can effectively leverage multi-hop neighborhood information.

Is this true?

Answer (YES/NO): NO